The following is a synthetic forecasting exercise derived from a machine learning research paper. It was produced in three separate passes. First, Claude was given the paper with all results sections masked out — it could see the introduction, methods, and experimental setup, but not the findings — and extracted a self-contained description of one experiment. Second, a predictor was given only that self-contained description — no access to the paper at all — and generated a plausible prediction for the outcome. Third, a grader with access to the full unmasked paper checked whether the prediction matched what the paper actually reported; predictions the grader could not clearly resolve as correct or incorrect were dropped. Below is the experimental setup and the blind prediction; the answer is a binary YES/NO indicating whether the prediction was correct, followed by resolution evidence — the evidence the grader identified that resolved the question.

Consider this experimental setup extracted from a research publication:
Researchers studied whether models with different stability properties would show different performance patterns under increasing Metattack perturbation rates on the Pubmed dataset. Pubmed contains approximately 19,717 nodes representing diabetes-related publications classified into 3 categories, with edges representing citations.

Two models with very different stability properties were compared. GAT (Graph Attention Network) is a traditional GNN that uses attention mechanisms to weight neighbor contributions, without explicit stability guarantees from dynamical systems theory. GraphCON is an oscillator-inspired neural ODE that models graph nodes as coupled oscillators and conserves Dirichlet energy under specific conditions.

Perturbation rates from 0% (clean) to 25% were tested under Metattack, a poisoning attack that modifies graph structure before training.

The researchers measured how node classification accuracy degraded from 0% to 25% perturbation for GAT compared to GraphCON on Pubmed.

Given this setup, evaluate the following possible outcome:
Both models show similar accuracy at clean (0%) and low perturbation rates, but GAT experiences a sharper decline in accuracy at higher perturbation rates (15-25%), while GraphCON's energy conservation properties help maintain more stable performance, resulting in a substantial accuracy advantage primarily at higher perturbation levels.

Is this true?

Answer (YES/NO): NO